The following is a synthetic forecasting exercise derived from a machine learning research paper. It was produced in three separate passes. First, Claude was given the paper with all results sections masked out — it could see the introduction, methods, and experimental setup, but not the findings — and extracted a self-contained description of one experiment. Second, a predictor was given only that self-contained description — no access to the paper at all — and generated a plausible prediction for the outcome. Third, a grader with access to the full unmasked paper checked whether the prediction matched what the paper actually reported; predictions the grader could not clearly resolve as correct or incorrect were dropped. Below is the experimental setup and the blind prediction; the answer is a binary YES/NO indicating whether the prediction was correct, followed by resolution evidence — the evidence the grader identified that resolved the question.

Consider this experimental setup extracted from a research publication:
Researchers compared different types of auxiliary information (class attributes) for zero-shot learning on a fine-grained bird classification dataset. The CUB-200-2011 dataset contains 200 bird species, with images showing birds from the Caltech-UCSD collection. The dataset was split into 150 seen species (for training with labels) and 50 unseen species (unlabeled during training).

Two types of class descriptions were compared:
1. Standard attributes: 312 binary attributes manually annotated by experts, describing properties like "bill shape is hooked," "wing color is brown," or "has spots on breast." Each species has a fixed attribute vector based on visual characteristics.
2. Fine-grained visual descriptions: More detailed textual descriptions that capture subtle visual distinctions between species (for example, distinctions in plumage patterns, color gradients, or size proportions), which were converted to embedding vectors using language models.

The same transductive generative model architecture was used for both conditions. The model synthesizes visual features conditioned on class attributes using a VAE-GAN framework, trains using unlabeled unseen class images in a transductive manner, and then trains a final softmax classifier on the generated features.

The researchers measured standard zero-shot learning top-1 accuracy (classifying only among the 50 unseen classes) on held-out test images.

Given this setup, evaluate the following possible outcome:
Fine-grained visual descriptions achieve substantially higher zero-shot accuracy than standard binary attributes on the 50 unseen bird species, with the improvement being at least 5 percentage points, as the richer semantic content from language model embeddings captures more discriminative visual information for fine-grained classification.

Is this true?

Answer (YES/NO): YES